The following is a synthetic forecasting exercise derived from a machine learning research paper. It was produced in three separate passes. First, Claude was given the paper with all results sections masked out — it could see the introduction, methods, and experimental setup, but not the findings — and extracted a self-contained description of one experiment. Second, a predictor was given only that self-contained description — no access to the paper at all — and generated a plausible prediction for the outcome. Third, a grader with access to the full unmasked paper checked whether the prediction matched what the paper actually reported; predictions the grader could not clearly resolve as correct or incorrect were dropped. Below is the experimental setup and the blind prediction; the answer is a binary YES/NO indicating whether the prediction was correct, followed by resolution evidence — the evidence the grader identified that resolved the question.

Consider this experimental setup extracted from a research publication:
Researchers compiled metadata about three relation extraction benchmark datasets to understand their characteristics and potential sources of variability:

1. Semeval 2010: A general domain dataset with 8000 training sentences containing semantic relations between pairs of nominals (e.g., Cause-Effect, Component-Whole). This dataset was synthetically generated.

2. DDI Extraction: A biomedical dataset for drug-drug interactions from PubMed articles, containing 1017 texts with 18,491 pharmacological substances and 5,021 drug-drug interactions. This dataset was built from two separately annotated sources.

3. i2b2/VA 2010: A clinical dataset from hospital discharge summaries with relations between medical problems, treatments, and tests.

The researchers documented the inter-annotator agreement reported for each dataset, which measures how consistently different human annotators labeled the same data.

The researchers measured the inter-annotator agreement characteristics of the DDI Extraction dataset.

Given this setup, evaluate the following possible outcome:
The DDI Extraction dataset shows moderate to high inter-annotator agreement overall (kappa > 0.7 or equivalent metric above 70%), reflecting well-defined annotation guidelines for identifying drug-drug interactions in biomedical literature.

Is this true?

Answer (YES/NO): NO